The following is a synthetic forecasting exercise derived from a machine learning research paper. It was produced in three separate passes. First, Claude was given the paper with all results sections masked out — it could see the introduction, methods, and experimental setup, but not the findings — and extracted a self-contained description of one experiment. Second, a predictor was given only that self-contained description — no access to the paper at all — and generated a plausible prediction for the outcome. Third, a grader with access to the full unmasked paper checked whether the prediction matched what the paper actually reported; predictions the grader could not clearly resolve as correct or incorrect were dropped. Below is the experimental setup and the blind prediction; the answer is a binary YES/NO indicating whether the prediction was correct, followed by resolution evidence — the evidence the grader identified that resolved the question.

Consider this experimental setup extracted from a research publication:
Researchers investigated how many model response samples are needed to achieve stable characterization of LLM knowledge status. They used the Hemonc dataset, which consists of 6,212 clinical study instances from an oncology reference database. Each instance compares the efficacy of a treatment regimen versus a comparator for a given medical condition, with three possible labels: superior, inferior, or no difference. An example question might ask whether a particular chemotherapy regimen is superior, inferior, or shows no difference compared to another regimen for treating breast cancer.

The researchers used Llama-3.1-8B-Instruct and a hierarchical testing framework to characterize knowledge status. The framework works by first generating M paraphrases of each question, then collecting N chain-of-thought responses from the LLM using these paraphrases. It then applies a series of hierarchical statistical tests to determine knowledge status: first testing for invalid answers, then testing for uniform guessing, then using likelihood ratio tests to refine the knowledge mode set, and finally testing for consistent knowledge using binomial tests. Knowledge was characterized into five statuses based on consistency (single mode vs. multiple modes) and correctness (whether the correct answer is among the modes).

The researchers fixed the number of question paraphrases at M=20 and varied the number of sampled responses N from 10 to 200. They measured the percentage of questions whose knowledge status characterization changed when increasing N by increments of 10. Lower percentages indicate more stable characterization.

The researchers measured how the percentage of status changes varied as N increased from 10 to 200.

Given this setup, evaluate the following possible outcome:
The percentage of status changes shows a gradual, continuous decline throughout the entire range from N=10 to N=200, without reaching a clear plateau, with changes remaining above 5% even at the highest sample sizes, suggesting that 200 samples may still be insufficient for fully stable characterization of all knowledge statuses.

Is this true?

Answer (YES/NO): NO